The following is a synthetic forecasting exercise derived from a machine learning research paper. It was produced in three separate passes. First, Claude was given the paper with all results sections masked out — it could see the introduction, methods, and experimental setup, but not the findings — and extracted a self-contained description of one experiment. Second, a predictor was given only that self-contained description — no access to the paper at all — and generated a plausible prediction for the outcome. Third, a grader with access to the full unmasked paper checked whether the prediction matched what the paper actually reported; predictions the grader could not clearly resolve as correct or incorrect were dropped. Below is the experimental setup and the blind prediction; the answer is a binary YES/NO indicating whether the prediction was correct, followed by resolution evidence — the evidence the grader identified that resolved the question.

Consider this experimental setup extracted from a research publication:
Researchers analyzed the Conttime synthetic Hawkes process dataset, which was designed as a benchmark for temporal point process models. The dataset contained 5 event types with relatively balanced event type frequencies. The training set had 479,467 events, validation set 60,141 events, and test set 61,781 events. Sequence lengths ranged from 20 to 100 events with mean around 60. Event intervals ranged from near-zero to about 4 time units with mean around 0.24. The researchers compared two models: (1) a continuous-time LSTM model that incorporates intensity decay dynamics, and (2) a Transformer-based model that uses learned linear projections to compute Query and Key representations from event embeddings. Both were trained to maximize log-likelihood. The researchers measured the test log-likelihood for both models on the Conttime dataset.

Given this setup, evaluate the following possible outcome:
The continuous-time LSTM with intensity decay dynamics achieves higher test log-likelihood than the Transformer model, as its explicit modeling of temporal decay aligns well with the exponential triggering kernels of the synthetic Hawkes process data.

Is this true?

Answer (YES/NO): YES